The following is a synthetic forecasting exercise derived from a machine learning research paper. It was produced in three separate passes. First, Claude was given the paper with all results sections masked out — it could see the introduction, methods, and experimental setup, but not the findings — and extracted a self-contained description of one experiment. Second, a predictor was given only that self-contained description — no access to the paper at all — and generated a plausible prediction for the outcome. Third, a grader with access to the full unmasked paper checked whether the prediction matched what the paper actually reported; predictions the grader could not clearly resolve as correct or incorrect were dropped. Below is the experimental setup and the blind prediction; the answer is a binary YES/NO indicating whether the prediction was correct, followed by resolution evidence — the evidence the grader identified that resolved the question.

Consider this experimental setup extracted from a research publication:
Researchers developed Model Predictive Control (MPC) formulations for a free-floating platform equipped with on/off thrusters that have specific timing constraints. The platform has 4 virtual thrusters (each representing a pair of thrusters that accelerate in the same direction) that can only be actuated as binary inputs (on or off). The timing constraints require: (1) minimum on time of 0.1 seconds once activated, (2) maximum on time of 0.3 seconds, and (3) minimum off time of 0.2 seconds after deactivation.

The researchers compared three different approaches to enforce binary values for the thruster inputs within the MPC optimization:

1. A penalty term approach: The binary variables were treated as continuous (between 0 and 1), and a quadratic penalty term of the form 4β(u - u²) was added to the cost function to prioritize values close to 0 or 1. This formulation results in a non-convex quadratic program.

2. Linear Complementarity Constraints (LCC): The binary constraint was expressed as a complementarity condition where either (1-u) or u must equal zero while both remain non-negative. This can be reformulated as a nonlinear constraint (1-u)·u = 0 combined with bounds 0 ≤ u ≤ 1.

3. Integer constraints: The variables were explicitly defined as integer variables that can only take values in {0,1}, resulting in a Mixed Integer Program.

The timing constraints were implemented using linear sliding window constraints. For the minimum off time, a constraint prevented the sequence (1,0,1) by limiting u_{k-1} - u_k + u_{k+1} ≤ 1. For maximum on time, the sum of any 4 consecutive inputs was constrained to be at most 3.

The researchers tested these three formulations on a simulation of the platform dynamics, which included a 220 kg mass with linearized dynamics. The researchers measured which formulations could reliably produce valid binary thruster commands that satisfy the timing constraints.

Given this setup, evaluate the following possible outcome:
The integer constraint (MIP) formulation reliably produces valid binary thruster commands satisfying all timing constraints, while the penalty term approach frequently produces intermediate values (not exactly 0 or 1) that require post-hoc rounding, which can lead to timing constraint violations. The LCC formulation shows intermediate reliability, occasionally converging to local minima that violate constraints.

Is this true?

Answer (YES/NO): NO